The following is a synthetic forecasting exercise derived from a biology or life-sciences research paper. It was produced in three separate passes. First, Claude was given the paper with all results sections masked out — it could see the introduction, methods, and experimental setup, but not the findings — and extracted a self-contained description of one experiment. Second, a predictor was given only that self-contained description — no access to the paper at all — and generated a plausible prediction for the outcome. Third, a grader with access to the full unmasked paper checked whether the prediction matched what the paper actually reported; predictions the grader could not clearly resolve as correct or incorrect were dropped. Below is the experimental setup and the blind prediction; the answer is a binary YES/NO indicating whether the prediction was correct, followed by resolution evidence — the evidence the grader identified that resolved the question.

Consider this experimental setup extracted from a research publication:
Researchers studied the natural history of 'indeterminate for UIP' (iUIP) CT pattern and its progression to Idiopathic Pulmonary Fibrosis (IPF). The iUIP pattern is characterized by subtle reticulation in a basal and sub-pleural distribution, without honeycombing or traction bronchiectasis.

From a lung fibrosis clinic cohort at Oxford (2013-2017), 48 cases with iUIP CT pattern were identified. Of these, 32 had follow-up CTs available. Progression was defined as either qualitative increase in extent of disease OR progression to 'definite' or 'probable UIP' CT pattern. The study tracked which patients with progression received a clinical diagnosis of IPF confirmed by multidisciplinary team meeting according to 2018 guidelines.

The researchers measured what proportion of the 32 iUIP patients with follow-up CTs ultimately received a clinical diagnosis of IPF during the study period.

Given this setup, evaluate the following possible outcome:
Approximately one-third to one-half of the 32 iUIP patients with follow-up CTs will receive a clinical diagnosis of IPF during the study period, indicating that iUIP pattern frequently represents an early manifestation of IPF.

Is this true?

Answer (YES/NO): NO